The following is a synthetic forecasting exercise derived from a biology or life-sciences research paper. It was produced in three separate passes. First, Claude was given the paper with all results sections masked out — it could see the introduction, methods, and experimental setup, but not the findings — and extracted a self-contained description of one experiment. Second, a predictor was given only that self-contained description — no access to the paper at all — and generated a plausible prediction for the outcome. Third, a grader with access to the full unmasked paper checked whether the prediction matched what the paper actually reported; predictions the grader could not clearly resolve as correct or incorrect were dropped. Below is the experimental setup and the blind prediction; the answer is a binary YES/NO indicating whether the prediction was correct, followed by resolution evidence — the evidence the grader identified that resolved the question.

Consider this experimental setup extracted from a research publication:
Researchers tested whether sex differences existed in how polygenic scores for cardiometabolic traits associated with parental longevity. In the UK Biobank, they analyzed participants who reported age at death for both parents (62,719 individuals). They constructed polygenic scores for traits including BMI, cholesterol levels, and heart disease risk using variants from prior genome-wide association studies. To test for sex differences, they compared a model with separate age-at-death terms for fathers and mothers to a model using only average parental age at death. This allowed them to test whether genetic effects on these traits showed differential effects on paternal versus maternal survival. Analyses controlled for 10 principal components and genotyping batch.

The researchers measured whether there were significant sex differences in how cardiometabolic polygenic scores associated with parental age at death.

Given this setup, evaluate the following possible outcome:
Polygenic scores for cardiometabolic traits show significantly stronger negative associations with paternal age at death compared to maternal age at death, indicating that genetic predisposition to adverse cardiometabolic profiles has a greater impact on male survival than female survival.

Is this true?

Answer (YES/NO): NO